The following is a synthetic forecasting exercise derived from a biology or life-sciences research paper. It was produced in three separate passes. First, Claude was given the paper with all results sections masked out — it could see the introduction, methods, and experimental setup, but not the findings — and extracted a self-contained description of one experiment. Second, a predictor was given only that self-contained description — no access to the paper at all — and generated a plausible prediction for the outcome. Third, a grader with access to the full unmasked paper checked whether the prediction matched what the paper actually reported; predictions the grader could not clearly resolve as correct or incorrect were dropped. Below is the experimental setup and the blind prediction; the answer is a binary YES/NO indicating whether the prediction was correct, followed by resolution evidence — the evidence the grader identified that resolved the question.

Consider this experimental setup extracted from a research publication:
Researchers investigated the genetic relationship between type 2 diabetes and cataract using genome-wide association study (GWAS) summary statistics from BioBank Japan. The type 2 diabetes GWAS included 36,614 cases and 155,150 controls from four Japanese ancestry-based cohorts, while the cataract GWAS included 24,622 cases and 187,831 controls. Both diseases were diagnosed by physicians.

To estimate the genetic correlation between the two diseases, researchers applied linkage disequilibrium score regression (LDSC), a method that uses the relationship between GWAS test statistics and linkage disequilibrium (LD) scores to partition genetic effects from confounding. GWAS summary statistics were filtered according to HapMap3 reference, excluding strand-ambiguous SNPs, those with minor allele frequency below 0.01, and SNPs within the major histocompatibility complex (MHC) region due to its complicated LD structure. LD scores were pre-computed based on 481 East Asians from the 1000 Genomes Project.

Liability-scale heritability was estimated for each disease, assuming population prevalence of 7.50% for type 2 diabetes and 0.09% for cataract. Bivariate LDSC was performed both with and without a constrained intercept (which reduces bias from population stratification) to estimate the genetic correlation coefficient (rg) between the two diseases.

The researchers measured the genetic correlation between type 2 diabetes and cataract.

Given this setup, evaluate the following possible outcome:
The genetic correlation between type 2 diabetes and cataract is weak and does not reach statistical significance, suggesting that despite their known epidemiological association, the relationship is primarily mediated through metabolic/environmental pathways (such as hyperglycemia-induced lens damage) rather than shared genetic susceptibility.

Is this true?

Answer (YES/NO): NO